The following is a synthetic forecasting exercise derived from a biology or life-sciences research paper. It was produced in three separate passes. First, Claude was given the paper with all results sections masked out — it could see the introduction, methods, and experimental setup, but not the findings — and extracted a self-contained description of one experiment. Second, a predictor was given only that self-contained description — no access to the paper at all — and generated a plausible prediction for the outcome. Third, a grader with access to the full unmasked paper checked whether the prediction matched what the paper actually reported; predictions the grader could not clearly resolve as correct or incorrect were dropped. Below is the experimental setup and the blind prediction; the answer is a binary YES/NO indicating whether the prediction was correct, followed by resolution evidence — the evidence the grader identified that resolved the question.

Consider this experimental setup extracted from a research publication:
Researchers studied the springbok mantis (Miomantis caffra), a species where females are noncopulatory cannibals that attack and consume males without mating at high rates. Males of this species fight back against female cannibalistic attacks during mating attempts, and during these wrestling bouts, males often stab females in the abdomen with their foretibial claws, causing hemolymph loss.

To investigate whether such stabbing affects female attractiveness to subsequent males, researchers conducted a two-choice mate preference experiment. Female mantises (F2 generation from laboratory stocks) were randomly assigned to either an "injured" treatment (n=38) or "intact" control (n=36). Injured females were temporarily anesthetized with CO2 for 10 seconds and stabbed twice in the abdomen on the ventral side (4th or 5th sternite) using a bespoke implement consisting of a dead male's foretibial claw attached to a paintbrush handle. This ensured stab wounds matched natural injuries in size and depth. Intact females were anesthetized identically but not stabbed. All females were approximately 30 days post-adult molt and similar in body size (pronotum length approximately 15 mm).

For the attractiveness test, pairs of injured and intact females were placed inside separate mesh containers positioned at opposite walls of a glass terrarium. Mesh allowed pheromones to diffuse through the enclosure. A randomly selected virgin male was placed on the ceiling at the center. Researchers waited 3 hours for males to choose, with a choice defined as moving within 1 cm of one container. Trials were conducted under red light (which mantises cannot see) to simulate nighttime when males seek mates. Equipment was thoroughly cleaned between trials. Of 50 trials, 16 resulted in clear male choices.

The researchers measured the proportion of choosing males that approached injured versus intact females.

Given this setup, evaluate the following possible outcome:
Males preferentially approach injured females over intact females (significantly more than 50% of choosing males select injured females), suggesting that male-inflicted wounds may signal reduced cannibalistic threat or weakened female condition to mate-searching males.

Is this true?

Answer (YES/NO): NO